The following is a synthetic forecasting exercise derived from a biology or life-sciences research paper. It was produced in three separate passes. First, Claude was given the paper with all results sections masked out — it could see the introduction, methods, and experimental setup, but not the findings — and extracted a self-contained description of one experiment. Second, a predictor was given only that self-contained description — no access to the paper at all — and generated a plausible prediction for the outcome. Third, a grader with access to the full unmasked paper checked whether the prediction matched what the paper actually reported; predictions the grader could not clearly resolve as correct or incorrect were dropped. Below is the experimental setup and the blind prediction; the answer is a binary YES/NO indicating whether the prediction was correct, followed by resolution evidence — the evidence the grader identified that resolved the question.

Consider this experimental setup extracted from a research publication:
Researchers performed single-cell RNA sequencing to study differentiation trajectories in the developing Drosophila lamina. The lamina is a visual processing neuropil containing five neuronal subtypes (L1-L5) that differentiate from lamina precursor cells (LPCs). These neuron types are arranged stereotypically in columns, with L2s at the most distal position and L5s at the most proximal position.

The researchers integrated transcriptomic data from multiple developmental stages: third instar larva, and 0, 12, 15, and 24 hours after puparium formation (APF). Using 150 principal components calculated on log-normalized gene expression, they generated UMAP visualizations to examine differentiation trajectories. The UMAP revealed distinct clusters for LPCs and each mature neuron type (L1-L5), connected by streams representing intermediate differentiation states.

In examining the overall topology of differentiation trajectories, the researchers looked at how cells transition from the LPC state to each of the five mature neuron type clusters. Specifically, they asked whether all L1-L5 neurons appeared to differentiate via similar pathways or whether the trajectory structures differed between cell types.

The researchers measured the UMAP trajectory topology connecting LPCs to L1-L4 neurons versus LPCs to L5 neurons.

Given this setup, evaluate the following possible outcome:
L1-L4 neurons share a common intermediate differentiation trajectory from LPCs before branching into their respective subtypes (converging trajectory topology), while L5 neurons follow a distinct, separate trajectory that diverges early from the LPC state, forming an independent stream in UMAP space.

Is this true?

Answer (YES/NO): YES